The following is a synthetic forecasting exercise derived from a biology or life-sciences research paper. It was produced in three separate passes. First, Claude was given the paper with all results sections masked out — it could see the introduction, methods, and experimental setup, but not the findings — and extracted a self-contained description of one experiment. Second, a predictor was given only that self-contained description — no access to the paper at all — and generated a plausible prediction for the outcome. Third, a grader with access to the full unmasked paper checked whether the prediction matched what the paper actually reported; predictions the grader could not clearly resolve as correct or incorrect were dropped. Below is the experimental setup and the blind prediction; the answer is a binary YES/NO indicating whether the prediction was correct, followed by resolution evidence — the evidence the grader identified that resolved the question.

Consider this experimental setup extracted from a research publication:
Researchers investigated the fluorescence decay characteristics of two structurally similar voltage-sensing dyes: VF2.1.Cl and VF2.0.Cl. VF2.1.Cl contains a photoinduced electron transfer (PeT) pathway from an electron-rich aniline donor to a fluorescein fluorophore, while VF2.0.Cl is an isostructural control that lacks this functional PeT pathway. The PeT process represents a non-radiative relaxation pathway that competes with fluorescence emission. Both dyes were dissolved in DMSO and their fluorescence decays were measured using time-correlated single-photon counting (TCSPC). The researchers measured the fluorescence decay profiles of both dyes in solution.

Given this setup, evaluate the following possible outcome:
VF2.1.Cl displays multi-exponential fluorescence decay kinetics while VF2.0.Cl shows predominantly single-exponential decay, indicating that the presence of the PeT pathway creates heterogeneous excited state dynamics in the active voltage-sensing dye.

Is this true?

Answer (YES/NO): YES